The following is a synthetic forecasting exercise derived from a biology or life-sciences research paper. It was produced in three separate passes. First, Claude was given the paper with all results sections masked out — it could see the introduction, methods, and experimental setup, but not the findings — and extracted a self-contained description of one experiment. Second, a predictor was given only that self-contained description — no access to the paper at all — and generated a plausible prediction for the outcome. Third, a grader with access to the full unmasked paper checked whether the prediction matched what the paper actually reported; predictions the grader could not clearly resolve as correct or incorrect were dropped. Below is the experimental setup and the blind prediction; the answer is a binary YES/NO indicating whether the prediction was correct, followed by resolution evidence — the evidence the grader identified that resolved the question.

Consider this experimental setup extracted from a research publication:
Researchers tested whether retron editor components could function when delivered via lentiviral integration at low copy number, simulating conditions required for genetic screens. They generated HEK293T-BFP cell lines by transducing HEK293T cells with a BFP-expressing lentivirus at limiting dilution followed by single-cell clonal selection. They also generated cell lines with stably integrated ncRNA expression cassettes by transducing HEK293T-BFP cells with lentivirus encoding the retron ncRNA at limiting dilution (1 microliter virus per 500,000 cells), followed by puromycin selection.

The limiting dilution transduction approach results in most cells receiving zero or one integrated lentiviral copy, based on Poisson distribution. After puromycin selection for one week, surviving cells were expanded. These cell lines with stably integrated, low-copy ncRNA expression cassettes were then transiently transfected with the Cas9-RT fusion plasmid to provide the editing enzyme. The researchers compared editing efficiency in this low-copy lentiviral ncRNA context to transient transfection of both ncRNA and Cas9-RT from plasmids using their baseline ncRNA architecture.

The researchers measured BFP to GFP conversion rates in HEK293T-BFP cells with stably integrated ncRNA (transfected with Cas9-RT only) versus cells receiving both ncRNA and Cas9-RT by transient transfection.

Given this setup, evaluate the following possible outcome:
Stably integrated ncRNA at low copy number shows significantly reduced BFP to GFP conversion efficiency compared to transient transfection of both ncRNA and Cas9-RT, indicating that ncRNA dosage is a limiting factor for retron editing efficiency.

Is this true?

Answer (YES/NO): YES